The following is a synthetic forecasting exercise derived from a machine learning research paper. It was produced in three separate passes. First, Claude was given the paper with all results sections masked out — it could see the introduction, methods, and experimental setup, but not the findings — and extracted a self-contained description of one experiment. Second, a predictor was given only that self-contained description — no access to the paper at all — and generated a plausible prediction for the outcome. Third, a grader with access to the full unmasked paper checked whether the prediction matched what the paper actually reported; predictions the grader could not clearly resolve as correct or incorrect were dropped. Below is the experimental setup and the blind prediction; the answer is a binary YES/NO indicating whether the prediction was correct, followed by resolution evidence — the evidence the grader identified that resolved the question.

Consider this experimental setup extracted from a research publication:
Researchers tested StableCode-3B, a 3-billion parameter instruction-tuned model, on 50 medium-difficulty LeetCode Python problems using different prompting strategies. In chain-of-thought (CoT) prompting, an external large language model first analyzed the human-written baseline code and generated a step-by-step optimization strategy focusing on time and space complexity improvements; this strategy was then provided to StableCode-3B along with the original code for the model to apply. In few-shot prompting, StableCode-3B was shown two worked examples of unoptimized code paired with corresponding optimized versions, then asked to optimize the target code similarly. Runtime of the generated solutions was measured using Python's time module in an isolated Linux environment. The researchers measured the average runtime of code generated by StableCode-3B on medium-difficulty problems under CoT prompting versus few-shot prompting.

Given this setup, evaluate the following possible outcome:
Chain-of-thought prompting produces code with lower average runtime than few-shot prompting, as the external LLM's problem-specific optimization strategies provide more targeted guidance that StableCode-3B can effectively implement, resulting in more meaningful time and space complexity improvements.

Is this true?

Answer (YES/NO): YES